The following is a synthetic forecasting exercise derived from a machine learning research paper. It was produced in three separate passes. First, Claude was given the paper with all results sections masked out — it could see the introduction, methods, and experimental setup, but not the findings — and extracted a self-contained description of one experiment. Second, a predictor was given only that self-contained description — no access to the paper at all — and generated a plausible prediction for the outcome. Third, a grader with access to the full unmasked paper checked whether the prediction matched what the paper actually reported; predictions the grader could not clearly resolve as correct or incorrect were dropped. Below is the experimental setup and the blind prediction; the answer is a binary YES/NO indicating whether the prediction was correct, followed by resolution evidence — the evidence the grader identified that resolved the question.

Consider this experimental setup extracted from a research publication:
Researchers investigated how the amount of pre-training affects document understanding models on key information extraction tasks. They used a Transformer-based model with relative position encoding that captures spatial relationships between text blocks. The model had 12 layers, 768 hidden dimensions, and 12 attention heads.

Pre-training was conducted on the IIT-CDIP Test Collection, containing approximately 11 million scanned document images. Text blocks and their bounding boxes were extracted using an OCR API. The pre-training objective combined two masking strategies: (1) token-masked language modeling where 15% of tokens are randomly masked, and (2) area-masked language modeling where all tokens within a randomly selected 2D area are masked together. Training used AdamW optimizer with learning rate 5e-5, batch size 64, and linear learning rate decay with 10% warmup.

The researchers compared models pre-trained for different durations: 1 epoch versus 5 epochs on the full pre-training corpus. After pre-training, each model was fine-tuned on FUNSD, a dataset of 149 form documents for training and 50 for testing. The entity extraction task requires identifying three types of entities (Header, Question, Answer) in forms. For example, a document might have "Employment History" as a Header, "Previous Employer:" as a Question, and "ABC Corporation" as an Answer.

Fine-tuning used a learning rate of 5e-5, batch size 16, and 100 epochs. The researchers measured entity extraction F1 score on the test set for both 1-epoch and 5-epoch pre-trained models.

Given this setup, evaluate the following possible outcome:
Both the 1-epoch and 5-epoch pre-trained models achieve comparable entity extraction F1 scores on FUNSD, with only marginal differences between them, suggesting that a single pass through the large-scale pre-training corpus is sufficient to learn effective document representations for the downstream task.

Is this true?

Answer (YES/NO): NO